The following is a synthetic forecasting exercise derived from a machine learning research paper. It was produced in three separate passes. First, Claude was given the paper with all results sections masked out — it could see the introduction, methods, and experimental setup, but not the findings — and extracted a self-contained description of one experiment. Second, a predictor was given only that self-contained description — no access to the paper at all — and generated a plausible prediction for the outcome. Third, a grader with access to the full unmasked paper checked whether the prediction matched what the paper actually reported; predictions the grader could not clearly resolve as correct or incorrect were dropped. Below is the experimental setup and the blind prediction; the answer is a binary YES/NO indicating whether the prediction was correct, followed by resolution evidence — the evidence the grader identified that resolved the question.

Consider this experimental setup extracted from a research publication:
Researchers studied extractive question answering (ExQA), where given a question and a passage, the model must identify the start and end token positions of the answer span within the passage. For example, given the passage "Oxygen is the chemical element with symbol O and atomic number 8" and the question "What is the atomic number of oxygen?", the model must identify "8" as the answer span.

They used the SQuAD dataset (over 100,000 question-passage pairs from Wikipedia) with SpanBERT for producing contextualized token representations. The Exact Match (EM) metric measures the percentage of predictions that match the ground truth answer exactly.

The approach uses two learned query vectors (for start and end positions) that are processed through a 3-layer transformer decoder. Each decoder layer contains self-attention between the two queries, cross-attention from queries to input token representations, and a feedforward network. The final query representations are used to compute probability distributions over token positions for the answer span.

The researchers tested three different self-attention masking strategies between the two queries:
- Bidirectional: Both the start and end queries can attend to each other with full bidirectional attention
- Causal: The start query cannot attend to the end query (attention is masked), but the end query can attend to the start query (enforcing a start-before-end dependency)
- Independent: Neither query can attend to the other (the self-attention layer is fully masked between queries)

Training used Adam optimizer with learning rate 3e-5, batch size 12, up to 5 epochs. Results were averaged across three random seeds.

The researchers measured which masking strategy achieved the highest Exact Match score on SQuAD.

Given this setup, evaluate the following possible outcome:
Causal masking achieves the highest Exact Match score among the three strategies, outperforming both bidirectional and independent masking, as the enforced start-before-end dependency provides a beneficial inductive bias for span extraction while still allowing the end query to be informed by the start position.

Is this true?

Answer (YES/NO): YES